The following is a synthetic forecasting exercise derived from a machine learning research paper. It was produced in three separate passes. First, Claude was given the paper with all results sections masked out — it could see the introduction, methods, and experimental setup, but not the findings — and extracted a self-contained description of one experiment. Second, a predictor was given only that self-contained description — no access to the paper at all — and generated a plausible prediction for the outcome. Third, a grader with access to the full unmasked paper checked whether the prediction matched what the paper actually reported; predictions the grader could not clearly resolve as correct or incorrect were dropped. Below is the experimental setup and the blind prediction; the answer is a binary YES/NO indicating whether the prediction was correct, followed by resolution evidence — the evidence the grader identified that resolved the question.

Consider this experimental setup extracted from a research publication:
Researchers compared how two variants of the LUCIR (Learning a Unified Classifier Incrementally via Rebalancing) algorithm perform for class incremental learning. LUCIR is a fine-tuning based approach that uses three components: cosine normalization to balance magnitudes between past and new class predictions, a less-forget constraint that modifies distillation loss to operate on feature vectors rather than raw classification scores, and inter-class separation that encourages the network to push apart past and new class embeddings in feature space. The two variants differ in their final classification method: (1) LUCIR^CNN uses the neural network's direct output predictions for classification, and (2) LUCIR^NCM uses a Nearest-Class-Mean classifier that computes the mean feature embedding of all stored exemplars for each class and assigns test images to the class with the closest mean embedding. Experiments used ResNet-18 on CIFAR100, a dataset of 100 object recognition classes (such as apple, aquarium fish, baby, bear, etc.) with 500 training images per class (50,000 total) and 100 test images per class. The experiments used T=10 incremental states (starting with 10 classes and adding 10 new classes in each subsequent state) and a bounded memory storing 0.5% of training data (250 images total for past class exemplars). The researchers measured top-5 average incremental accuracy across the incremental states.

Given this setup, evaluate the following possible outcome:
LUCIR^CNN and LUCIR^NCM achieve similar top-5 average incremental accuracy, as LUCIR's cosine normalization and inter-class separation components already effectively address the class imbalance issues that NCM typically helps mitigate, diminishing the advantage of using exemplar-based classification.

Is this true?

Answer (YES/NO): NO